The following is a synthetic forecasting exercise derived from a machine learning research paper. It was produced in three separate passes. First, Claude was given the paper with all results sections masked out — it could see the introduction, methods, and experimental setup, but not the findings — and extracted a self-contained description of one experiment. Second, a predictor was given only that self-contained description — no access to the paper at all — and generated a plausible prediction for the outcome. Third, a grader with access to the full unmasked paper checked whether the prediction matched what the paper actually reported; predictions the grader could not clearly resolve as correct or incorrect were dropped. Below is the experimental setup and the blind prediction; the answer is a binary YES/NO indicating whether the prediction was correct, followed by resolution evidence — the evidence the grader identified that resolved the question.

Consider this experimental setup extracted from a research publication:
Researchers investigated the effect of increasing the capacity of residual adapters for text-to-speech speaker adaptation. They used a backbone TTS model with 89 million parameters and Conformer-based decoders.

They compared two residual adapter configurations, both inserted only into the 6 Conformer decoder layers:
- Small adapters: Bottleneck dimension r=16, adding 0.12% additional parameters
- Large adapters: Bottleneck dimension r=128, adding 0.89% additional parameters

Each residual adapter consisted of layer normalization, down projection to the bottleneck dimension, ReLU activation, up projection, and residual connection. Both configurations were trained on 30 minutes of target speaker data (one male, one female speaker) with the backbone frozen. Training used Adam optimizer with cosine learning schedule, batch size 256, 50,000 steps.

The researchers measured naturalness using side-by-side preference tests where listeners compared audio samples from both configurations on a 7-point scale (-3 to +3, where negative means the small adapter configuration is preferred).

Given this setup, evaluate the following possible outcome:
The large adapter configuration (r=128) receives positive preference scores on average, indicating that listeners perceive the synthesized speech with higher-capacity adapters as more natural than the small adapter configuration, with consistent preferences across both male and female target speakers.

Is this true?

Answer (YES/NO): NO